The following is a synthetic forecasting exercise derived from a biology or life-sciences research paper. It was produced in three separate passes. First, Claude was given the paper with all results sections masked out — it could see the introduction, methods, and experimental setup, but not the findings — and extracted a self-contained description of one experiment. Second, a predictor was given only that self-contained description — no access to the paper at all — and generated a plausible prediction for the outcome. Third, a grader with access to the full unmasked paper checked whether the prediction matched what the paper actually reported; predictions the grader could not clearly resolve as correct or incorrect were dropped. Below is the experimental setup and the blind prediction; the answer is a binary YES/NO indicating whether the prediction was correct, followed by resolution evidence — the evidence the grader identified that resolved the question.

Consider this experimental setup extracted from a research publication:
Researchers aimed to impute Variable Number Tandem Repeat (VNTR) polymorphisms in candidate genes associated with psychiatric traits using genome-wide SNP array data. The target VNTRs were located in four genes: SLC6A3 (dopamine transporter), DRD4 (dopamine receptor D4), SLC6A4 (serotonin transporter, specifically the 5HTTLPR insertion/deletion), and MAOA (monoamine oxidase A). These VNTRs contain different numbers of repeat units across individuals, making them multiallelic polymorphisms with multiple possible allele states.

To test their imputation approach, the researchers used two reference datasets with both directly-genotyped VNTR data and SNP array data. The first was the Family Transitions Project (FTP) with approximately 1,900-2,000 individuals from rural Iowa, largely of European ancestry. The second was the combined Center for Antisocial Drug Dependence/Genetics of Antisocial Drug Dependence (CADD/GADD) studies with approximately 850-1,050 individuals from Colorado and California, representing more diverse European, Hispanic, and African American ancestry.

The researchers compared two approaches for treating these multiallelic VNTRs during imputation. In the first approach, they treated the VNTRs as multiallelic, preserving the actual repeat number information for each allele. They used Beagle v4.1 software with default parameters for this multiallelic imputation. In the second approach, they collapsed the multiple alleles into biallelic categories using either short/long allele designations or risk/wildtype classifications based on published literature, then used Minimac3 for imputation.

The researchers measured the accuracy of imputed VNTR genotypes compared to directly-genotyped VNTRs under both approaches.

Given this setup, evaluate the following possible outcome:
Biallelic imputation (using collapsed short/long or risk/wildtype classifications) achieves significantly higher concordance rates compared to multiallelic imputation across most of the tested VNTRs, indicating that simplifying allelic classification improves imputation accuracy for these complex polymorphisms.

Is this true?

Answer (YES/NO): YES